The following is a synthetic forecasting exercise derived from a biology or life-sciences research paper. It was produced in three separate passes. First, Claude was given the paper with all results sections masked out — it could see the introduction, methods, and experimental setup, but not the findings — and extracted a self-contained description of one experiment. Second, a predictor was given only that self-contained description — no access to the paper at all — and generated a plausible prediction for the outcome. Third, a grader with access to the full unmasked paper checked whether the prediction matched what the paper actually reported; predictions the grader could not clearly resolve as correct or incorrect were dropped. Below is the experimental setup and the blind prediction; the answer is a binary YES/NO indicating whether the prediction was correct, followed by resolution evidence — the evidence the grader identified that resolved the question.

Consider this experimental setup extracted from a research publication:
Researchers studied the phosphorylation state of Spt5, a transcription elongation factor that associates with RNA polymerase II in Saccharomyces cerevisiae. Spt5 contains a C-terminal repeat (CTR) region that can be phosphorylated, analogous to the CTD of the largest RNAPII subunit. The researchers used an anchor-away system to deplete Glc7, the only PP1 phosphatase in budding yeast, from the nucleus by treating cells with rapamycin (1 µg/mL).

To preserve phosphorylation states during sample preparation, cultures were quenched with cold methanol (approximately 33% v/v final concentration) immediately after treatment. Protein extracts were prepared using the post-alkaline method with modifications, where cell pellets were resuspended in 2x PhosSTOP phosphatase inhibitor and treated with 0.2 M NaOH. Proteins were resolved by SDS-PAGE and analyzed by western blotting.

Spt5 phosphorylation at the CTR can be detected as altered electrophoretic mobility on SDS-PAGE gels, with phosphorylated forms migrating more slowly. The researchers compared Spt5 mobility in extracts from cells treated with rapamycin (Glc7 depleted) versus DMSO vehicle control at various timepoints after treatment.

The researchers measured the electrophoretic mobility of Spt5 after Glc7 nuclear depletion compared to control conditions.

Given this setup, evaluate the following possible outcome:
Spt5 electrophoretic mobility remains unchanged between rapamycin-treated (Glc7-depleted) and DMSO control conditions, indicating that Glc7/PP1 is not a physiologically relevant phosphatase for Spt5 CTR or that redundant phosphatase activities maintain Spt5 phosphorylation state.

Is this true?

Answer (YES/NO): NO